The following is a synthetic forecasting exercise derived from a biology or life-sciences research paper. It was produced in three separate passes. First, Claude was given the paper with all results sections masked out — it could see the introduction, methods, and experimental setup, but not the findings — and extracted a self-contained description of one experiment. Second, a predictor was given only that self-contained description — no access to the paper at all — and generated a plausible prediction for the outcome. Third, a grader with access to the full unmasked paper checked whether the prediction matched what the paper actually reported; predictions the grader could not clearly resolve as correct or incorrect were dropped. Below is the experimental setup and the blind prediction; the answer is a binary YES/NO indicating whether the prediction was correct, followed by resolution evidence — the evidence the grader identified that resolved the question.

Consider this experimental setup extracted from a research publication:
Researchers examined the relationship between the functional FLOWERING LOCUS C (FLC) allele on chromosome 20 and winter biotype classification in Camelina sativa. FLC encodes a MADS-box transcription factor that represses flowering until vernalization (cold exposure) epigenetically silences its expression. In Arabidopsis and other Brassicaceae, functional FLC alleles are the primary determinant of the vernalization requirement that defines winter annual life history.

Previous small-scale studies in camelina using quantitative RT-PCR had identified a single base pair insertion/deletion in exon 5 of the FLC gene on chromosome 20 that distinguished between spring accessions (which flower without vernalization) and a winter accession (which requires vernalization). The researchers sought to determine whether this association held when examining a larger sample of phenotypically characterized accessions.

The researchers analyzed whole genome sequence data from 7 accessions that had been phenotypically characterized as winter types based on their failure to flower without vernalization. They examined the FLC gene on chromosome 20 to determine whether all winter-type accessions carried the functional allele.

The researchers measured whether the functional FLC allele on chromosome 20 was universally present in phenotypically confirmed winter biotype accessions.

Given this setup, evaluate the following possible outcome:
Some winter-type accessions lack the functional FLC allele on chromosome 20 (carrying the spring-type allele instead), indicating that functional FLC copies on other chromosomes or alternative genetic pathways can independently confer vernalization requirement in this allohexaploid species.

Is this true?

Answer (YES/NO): YES